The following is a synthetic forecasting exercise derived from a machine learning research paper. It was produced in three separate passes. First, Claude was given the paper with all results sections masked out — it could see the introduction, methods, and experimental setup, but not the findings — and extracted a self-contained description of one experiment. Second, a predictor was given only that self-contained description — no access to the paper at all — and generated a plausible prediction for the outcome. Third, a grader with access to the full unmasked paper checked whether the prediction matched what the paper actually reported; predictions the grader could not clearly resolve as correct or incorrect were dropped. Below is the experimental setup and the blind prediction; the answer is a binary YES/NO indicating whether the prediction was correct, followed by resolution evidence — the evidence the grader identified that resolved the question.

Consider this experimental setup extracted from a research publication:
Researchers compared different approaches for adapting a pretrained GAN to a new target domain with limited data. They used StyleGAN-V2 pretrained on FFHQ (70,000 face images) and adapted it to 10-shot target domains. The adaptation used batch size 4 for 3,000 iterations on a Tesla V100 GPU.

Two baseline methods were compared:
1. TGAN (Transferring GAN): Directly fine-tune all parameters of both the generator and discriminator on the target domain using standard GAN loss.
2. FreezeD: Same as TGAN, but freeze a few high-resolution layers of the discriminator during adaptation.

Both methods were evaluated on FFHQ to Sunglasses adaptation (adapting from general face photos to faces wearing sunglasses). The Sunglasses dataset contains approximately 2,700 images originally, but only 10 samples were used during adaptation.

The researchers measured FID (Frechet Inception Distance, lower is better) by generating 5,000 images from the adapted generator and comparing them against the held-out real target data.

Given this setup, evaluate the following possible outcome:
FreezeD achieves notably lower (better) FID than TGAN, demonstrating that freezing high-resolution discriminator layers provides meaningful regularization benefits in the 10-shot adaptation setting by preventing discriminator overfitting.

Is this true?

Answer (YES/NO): YES